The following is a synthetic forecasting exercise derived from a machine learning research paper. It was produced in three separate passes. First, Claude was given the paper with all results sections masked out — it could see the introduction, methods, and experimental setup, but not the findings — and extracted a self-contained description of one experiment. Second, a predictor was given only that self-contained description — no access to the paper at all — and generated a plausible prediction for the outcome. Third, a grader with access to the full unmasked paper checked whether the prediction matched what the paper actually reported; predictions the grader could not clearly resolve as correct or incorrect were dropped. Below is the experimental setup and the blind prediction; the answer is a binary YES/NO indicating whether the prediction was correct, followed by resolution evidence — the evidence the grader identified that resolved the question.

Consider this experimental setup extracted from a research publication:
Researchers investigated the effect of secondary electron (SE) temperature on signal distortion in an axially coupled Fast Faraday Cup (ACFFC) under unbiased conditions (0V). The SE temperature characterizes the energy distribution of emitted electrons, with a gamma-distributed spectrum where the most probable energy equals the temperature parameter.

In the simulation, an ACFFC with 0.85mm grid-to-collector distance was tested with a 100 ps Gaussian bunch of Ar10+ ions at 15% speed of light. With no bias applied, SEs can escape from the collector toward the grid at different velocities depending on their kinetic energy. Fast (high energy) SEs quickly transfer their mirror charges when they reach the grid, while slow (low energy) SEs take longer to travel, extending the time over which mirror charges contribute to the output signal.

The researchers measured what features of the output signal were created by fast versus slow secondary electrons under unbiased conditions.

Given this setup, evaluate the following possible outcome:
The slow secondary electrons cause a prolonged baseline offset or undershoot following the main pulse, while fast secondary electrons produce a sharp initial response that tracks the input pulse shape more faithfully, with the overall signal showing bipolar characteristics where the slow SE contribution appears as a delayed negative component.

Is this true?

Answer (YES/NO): NO